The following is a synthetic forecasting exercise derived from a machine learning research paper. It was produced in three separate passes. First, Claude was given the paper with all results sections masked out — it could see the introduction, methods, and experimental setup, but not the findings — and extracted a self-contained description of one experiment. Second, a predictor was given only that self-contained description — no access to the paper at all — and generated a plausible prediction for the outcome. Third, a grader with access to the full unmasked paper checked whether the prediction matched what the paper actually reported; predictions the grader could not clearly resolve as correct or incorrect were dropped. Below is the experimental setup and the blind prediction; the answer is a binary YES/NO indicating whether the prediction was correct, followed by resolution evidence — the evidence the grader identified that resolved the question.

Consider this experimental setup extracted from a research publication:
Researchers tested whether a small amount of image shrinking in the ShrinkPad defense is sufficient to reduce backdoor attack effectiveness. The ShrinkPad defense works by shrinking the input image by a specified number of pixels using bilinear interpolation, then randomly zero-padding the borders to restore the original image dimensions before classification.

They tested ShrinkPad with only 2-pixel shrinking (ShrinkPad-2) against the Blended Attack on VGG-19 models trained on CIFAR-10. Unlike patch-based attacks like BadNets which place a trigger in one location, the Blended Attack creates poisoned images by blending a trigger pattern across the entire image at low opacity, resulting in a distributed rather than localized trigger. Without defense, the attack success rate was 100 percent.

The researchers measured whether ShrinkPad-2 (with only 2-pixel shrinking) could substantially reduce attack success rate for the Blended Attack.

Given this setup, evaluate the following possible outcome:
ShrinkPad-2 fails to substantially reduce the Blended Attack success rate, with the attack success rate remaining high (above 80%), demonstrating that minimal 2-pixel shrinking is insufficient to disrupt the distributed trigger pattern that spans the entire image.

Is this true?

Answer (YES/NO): NO